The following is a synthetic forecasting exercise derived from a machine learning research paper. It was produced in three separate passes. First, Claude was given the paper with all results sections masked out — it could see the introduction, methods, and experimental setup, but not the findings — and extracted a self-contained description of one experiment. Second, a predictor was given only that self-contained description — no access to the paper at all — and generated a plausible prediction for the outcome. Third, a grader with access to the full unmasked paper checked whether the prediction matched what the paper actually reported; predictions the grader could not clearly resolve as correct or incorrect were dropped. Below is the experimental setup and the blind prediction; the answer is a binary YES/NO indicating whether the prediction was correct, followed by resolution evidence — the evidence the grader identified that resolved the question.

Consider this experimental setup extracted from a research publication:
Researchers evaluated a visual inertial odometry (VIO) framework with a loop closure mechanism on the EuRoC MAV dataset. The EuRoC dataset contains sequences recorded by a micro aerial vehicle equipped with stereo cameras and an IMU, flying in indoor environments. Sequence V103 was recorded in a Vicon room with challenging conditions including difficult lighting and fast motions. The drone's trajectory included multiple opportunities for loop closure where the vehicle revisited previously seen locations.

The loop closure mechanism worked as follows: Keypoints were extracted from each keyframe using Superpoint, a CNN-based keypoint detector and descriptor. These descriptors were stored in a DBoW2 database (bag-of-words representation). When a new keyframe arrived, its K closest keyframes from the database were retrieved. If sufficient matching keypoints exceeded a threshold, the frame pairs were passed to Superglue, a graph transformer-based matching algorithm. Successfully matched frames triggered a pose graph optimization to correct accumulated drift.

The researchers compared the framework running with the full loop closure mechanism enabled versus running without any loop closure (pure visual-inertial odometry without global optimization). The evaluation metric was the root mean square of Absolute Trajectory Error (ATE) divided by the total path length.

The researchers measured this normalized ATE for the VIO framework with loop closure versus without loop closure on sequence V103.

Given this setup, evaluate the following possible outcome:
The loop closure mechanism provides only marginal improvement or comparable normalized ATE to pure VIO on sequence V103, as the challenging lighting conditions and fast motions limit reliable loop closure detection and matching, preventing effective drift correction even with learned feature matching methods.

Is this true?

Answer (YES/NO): NO